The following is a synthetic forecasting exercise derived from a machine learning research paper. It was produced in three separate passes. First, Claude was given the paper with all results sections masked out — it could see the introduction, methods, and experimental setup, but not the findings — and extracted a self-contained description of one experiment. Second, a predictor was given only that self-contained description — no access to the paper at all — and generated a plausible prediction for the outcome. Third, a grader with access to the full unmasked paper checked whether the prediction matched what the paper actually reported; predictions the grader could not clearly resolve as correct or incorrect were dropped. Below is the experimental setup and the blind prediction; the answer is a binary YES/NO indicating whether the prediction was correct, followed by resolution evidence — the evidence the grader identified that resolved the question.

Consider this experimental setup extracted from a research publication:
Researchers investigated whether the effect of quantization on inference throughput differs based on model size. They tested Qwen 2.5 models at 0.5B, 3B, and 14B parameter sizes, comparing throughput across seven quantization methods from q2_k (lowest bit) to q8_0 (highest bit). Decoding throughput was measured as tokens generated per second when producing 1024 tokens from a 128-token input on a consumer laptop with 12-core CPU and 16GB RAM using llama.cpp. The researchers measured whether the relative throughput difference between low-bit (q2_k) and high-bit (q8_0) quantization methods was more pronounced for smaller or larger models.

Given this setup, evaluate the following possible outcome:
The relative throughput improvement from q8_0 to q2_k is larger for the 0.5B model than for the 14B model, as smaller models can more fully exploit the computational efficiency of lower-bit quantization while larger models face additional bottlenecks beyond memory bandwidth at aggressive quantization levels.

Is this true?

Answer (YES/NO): YES